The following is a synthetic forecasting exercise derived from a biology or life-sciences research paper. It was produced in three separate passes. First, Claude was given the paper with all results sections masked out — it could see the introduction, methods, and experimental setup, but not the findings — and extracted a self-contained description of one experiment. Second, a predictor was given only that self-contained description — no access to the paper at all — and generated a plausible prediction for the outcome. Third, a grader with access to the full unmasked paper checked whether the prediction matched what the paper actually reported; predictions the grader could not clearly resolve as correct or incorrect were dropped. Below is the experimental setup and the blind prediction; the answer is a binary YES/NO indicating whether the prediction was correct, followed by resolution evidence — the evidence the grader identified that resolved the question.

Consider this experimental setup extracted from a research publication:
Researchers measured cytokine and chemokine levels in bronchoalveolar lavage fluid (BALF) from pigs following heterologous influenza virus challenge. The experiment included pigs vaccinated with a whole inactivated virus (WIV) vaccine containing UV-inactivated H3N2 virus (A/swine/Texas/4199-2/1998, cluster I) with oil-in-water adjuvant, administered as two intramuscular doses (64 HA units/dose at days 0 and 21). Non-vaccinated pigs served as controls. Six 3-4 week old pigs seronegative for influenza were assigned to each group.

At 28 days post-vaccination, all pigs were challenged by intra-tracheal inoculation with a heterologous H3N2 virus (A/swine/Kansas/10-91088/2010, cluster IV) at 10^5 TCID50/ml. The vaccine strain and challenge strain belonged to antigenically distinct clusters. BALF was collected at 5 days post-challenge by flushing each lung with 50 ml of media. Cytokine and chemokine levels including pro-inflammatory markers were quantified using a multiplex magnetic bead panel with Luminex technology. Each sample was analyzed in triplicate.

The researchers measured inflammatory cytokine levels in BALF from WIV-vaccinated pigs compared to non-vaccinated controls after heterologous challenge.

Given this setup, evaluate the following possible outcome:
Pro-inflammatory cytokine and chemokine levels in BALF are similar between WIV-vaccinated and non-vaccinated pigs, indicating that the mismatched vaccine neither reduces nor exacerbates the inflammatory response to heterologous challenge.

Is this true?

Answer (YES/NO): NO